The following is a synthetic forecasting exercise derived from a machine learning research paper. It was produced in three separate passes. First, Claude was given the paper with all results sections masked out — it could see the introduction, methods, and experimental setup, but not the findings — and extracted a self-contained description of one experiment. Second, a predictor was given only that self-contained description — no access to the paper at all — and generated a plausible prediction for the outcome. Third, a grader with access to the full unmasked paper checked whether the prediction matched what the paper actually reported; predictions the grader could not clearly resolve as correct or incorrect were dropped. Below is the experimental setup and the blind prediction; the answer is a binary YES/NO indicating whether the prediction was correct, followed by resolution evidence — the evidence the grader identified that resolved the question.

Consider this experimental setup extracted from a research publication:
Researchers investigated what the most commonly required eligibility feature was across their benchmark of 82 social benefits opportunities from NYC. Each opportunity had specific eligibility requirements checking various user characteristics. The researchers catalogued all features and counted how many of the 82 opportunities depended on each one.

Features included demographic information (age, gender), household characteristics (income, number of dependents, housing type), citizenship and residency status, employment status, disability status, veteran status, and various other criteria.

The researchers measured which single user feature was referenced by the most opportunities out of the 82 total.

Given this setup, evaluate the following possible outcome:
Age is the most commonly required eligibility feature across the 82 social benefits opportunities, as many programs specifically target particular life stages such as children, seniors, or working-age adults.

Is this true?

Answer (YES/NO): YES